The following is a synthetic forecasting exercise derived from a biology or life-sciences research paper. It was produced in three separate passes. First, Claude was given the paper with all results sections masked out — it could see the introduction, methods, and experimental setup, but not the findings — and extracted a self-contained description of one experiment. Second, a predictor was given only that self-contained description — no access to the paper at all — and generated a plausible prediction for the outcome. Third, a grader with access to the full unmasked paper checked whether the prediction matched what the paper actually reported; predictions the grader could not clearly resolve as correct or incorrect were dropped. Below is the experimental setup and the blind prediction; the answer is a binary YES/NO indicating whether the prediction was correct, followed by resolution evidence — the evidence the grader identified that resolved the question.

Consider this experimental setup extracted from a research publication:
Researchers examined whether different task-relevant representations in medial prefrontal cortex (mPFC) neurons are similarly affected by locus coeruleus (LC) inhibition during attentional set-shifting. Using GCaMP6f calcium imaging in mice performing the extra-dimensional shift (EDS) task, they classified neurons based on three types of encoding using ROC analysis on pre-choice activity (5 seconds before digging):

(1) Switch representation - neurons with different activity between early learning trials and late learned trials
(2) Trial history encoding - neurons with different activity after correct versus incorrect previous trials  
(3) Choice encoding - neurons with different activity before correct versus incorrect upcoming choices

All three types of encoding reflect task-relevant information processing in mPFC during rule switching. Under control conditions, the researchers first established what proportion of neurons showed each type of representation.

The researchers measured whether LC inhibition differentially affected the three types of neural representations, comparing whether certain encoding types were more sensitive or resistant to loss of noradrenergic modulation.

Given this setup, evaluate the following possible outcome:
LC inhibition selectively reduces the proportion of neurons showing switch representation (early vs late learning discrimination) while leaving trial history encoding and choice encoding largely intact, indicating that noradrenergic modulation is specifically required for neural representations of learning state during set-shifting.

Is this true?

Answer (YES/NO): NO